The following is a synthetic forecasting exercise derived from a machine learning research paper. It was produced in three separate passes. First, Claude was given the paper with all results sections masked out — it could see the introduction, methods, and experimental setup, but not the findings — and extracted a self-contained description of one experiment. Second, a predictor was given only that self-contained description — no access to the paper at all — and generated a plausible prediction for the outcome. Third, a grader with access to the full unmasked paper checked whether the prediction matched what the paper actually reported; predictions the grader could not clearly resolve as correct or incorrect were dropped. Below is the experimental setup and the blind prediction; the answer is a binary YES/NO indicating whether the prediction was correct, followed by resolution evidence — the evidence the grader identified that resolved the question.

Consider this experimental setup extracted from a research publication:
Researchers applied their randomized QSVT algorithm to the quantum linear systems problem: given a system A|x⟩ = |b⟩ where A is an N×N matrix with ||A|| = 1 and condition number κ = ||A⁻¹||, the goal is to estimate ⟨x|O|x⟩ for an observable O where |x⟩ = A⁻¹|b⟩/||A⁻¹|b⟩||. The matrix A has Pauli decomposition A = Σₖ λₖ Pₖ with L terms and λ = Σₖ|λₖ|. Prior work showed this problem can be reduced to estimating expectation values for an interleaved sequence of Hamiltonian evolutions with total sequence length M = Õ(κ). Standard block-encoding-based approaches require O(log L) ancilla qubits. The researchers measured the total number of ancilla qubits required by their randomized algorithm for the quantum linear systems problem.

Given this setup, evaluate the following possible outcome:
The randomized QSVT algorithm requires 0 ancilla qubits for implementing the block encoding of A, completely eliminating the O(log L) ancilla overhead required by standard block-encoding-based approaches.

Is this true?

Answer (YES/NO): NO